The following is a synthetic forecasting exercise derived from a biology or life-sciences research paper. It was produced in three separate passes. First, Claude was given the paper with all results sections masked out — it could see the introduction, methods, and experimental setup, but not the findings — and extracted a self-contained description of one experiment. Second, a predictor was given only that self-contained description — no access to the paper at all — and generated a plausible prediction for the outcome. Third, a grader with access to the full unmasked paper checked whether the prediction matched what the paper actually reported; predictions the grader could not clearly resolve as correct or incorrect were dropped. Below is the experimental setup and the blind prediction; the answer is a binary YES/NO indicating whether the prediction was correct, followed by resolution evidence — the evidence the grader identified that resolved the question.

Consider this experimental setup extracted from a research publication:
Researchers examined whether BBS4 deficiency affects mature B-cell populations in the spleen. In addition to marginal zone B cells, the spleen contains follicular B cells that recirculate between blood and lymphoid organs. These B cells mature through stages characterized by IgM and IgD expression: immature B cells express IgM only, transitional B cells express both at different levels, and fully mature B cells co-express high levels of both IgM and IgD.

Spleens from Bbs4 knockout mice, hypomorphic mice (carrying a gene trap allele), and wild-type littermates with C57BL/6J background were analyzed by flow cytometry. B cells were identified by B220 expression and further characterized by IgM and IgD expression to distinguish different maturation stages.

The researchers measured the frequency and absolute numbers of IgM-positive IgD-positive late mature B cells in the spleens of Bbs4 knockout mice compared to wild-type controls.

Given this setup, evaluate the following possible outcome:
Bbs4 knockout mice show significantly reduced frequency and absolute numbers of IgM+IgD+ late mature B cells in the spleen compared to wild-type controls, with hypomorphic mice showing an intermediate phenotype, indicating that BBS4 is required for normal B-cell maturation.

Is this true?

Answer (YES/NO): NO